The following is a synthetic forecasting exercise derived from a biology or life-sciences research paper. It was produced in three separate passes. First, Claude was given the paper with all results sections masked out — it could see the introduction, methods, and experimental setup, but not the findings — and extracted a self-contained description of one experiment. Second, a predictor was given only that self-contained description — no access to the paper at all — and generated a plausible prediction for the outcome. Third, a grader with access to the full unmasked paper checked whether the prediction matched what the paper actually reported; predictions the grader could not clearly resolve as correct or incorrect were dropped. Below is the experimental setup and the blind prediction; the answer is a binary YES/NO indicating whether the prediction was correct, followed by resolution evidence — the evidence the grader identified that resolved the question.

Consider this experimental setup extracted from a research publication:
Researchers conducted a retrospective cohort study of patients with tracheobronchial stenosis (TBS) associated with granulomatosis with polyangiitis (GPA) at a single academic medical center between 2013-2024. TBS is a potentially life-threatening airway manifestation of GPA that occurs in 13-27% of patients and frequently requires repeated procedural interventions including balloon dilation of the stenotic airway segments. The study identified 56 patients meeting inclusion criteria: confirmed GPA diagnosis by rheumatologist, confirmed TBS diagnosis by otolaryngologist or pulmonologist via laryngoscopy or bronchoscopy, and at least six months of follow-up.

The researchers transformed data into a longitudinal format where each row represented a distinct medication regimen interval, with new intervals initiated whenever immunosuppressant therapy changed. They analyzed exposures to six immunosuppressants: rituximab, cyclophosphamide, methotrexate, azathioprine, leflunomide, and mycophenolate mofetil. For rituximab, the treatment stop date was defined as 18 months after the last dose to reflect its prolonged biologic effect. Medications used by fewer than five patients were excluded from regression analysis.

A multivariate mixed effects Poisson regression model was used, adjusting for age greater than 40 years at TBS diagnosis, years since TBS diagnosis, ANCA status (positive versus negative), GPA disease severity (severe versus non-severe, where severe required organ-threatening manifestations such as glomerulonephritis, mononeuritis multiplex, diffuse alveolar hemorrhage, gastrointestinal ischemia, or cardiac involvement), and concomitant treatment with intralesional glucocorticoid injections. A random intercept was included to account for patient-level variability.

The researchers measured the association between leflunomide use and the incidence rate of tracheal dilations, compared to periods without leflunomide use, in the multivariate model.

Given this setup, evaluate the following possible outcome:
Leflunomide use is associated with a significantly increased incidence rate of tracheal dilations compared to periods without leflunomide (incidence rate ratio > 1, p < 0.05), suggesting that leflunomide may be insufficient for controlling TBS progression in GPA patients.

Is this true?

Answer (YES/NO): NO